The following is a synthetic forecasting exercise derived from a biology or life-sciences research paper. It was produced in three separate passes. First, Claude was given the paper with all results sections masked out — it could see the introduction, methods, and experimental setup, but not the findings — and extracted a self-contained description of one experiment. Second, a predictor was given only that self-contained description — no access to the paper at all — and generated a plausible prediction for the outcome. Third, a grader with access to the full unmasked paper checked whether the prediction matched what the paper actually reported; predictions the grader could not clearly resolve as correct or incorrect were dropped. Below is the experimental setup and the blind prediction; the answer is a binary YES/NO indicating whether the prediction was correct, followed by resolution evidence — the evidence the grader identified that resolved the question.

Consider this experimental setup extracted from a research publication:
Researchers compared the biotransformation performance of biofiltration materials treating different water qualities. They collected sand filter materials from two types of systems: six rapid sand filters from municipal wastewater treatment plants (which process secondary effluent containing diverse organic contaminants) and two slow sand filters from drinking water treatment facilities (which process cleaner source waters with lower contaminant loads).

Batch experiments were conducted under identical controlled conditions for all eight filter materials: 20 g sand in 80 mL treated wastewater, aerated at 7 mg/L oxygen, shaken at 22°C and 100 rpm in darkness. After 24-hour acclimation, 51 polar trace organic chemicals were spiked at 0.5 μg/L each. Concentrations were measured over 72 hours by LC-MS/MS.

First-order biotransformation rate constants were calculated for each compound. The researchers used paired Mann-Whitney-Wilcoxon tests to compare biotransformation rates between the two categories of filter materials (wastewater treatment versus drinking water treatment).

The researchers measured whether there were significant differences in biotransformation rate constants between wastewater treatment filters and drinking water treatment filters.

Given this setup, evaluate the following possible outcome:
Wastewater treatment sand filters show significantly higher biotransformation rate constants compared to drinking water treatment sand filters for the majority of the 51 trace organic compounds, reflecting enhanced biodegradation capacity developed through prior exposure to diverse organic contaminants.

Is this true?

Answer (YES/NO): YES